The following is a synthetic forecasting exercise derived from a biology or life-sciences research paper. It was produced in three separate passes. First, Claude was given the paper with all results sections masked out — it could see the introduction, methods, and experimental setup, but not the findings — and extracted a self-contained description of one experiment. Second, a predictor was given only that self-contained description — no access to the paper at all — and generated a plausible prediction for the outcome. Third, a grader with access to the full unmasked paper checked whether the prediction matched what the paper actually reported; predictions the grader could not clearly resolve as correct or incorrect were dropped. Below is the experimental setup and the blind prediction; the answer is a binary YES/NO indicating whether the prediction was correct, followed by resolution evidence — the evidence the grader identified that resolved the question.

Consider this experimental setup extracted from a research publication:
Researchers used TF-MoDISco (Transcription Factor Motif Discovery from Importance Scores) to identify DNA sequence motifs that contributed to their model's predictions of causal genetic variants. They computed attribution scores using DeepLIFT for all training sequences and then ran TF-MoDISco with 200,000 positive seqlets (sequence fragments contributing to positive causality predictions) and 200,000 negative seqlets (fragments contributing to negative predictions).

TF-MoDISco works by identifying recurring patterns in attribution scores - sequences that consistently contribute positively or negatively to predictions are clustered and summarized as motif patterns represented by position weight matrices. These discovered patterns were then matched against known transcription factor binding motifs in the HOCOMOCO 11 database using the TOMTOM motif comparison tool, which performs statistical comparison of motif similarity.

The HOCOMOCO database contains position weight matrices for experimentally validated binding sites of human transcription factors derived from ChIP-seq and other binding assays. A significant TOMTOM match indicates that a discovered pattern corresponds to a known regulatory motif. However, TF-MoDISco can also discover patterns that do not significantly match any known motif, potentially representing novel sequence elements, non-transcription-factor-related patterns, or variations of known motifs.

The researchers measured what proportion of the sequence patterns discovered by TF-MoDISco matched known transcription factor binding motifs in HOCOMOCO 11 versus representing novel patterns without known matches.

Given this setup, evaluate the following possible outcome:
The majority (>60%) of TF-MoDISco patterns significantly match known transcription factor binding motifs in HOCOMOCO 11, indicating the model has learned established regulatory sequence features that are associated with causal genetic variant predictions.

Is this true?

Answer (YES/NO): NO